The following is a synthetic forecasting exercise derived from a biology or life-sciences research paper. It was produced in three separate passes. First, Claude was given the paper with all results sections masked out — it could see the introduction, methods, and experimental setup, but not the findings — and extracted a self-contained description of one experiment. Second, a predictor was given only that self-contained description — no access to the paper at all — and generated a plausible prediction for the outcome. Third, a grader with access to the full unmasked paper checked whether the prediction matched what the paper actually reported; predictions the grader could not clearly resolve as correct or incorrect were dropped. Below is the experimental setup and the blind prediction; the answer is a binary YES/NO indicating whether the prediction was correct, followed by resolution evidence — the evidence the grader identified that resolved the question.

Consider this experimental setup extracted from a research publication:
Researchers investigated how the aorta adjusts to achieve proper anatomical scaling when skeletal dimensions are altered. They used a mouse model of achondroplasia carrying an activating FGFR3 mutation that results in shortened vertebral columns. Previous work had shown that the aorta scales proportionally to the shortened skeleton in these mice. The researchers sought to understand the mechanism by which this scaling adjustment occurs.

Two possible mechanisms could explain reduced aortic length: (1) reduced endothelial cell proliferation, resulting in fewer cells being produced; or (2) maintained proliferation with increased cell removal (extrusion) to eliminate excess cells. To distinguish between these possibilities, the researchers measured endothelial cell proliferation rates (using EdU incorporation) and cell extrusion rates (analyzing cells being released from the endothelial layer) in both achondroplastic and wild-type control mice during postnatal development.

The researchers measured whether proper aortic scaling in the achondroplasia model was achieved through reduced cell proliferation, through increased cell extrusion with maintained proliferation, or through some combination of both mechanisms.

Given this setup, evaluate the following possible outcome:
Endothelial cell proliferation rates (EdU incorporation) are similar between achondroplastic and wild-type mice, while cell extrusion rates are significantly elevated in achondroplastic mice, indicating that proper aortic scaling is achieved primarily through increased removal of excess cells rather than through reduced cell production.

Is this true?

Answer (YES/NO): NO